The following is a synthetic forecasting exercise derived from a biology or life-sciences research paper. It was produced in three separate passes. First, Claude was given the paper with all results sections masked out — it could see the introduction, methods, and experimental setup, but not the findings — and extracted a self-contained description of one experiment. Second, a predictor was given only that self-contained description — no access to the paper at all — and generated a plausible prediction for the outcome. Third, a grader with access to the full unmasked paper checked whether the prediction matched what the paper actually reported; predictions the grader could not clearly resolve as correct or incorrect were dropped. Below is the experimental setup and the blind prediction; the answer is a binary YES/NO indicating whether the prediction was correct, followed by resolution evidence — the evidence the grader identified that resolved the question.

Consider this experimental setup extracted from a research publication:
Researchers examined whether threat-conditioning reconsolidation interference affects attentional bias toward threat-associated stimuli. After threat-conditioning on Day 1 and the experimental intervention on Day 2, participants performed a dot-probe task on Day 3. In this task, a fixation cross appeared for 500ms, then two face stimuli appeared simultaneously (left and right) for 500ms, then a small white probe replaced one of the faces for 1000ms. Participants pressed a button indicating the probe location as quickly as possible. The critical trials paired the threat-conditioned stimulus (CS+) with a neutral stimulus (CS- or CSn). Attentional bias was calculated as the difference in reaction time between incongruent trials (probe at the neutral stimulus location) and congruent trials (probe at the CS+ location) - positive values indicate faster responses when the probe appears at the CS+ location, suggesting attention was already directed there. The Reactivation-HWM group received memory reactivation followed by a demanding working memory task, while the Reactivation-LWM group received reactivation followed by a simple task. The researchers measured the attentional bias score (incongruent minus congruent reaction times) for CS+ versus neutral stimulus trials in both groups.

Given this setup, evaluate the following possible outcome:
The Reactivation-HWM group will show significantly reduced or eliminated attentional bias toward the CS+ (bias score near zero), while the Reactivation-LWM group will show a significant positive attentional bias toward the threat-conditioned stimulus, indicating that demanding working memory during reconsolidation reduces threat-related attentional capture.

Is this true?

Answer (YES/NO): NO